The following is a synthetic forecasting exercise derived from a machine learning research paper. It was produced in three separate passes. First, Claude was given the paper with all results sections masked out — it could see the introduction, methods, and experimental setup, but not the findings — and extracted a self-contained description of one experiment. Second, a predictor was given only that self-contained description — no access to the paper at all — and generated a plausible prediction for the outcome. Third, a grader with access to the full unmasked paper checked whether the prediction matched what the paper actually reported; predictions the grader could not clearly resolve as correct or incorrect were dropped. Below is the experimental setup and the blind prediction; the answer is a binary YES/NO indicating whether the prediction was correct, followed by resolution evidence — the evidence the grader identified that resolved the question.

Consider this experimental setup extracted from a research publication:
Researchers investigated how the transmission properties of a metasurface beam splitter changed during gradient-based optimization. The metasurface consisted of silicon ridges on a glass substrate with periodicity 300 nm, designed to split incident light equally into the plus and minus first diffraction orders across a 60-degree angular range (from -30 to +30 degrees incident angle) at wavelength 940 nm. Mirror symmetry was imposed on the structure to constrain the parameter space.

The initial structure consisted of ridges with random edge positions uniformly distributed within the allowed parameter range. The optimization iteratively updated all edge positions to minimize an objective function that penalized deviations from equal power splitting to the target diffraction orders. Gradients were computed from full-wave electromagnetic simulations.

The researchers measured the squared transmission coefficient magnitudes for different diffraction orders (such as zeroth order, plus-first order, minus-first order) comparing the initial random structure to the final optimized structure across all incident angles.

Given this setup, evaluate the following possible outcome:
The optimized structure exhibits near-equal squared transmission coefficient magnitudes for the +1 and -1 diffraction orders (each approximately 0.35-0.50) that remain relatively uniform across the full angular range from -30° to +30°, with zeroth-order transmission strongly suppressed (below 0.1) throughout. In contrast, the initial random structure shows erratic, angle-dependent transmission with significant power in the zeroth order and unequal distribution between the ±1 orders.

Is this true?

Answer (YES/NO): YES